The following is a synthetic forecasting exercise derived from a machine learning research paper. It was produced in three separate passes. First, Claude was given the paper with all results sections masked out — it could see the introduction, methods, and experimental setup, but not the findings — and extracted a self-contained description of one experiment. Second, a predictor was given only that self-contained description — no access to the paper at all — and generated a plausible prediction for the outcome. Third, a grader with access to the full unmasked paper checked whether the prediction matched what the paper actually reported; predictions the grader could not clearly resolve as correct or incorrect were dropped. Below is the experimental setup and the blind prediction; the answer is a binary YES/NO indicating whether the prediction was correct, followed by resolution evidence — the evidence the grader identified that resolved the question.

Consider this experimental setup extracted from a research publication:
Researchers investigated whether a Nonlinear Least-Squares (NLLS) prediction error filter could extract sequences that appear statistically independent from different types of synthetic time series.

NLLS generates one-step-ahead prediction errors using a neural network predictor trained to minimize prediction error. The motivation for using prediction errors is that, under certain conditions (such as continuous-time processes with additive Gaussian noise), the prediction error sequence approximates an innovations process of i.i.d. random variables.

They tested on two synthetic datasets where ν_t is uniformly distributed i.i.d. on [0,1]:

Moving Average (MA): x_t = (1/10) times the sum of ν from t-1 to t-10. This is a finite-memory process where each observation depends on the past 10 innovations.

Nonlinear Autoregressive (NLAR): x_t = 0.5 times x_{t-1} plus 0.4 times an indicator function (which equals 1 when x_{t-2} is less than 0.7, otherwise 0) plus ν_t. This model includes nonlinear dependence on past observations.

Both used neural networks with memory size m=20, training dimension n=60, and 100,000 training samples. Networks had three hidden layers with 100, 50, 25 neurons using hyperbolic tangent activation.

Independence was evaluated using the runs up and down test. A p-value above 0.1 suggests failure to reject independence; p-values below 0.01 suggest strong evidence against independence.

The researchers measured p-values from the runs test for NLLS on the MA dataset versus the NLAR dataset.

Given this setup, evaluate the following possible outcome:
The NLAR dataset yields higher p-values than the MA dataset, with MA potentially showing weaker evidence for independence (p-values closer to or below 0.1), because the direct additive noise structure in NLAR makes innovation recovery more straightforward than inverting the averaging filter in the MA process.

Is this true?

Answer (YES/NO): YES